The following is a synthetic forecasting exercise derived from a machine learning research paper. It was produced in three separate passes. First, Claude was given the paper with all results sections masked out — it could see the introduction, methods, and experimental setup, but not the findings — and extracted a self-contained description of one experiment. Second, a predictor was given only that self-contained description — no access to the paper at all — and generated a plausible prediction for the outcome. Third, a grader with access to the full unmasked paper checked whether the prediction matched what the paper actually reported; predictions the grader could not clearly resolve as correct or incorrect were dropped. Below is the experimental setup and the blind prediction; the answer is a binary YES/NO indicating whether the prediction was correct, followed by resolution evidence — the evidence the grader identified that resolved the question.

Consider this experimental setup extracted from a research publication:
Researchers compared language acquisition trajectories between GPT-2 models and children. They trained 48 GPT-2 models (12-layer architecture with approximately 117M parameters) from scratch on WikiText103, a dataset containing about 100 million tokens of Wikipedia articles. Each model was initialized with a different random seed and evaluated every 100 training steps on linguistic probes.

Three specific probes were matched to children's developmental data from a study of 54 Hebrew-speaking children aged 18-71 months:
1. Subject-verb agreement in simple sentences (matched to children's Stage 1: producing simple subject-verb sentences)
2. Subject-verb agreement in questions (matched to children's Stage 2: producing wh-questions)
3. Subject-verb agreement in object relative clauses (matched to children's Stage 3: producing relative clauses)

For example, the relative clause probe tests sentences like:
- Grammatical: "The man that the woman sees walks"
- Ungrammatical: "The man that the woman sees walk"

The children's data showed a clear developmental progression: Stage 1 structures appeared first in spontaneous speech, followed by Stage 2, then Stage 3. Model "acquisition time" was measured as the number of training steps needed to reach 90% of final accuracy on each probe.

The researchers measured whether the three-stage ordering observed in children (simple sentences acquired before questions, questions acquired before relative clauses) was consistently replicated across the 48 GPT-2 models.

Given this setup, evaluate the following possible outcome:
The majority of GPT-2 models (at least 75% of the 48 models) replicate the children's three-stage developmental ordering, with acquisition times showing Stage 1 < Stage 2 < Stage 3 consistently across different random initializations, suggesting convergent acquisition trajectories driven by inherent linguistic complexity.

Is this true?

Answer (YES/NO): YES